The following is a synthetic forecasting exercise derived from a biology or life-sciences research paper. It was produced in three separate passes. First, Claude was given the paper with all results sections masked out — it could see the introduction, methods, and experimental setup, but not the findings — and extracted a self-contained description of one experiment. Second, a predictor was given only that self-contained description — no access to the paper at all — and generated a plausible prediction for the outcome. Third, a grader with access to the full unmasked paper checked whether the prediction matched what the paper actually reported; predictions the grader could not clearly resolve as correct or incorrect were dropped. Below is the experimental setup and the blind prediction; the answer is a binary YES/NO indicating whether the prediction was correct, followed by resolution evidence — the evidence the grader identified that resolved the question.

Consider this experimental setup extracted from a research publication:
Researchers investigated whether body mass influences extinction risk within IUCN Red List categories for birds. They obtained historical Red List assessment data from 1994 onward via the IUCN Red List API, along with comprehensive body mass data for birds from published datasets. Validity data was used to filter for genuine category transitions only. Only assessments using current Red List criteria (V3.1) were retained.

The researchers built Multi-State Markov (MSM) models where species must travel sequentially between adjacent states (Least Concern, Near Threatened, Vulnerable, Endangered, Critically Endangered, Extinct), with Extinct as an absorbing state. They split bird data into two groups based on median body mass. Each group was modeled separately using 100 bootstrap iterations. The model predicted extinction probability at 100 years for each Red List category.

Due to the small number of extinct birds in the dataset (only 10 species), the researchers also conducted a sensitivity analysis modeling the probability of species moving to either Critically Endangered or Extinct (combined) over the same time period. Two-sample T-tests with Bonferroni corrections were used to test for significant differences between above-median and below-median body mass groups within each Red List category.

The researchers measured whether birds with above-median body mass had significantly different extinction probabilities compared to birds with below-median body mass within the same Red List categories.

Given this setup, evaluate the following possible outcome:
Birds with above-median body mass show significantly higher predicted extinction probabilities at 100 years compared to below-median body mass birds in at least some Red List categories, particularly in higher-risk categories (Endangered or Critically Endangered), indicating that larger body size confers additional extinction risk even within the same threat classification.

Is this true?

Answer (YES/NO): NO